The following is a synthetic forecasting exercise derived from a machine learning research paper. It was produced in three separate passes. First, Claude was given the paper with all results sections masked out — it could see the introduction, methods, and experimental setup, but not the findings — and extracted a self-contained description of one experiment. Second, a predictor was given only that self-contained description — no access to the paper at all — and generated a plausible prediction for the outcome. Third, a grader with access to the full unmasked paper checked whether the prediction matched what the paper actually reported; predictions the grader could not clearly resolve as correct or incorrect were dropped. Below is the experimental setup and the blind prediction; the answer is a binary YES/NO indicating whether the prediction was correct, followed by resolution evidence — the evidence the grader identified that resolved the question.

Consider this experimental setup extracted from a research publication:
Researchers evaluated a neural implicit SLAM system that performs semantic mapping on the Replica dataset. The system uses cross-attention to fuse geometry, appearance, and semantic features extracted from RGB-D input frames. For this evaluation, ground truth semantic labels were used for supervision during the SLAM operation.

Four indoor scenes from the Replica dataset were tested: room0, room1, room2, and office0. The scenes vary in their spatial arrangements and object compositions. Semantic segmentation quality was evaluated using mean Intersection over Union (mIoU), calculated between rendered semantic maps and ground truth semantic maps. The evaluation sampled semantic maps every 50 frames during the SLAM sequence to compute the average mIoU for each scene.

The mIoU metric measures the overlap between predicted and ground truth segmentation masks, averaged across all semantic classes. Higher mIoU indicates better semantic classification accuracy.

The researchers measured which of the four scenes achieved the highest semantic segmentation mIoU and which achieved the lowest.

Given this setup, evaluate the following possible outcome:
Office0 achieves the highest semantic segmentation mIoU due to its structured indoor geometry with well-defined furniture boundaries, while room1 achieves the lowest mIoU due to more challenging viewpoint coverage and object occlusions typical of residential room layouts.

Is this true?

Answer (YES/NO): NO